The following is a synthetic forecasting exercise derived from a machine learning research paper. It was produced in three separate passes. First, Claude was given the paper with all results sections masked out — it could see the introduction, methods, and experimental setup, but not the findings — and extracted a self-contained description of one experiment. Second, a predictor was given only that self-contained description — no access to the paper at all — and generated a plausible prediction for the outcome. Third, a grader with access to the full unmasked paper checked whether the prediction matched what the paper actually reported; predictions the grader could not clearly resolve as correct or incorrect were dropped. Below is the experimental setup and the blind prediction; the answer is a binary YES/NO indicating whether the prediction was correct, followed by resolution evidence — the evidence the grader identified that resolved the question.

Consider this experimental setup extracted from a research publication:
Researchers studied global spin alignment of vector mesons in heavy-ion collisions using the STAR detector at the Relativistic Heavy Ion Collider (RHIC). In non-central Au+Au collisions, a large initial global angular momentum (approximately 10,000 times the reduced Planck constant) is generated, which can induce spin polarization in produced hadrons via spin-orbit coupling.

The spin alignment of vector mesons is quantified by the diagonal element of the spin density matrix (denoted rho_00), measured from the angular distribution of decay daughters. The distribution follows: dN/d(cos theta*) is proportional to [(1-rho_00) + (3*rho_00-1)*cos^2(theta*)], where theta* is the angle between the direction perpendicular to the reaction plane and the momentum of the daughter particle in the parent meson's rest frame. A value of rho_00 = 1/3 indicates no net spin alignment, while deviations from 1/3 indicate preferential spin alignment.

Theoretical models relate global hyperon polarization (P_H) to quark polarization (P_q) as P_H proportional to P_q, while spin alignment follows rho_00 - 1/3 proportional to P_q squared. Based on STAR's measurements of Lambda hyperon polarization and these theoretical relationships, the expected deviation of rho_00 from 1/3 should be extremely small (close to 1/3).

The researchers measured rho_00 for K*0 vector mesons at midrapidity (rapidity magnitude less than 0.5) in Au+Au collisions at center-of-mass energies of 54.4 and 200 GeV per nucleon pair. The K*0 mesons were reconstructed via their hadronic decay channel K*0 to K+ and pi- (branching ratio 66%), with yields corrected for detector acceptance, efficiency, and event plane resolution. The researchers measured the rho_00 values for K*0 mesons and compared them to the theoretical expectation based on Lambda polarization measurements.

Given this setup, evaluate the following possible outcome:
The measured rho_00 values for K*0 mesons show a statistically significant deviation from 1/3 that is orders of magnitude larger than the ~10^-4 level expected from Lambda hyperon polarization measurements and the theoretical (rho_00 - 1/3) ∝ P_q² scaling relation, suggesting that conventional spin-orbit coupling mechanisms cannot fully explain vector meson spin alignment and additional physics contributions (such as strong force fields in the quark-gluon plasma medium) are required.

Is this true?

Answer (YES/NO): YES